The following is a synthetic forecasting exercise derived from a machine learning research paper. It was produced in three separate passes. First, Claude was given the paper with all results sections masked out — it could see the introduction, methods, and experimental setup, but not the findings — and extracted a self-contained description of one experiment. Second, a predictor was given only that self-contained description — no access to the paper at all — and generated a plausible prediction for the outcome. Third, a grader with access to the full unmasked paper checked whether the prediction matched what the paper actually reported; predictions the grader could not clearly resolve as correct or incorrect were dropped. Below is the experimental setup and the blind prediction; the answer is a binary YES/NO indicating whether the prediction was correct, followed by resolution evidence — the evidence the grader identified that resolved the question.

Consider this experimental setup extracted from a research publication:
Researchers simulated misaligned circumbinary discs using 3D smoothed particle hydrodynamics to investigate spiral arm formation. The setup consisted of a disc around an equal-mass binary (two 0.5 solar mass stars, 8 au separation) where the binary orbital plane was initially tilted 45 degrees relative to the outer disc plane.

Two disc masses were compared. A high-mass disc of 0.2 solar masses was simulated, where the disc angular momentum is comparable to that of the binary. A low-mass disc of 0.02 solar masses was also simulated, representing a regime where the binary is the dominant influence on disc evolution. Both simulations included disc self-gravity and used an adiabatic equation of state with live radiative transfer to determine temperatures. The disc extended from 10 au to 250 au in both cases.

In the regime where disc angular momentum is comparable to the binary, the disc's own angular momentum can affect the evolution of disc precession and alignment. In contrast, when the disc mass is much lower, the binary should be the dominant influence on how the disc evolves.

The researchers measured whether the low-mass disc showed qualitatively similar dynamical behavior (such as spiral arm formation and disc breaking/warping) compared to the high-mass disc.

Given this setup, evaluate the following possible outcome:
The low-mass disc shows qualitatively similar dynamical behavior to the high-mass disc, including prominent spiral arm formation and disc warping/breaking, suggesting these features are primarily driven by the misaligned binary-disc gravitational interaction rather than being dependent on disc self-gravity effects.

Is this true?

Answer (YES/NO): YES